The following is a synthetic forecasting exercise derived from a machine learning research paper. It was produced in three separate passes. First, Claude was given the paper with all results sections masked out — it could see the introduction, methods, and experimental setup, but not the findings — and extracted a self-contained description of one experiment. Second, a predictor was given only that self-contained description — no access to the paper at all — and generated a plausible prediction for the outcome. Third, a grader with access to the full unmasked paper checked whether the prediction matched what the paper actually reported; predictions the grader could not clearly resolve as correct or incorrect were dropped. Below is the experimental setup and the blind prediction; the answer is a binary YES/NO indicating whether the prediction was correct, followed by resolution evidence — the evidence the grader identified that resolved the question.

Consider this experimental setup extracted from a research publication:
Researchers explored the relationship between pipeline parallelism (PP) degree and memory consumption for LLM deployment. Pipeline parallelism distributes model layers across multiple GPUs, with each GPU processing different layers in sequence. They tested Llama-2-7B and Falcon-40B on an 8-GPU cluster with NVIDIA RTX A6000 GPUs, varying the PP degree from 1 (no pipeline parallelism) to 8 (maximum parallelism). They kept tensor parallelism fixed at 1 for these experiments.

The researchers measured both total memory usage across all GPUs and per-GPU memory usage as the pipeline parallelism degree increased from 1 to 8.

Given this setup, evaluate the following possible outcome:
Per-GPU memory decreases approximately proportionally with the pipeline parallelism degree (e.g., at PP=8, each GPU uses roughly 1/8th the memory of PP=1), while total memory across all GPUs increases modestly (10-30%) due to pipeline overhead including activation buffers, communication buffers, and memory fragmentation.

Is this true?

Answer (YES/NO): NO